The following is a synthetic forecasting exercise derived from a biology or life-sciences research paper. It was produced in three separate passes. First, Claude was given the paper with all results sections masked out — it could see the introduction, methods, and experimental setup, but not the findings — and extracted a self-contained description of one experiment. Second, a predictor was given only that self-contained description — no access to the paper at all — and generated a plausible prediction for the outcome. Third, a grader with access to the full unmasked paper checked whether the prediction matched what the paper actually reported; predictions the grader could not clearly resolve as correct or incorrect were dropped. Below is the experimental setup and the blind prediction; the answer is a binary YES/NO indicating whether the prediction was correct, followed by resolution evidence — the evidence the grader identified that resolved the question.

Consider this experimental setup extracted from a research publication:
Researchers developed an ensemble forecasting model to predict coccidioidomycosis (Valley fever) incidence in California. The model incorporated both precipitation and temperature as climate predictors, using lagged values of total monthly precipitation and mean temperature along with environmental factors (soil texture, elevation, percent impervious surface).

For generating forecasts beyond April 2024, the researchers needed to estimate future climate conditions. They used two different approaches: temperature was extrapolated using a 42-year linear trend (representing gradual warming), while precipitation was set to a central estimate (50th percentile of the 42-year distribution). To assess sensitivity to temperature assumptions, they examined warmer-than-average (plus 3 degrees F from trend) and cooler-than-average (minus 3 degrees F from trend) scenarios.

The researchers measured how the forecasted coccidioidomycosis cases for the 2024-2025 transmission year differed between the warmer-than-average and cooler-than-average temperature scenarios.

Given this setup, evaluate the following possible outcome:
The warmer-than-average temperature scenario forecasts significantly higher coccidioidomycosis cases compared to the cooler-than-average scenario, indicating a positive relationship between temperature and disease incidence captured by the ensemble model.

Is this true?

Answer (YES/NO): NO